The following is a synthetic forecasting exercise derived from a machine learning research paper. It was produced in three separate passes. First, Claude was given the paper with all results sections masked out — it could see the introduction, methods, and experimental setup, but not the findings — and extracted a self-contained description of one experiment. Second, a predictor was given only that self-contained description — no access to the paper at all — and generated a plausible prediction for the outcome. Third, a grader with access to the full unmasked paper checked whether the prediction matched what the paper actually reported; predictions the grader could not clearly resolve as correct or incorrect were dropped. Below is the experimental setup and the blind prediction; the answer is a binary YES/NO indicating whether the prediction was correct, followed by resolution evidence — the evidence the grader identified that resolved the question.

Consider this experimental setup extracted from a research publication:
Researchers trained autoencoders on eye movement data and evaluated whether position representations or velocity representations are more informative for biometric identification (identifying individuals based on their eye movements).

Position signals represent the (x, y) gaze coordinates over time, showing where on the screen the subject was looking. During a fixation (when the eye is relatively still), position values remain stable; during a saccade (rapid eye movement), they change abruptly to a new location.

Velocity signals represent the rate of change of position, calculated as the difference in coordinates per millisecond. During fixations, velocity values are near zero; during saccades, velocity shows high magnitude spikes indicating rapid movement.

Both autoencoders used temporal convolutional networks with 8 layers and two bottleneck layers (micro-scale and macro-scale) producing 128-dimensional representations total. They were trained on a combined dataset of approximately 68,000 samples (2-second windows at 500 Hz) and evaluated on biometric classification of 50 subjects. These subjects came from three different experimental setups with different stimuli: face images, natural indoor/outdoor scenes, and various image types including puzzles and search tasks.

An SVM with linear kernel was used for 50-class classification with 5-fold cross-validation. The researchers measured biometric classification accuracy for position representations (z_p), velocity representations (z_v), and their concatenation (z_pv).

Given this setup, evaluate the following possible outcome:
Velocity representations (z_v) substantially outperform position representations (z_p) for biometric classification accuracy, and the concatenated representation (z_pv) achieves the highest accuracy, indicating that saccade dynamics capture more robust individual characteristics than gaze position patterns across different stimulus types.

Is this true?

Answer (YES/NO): NO